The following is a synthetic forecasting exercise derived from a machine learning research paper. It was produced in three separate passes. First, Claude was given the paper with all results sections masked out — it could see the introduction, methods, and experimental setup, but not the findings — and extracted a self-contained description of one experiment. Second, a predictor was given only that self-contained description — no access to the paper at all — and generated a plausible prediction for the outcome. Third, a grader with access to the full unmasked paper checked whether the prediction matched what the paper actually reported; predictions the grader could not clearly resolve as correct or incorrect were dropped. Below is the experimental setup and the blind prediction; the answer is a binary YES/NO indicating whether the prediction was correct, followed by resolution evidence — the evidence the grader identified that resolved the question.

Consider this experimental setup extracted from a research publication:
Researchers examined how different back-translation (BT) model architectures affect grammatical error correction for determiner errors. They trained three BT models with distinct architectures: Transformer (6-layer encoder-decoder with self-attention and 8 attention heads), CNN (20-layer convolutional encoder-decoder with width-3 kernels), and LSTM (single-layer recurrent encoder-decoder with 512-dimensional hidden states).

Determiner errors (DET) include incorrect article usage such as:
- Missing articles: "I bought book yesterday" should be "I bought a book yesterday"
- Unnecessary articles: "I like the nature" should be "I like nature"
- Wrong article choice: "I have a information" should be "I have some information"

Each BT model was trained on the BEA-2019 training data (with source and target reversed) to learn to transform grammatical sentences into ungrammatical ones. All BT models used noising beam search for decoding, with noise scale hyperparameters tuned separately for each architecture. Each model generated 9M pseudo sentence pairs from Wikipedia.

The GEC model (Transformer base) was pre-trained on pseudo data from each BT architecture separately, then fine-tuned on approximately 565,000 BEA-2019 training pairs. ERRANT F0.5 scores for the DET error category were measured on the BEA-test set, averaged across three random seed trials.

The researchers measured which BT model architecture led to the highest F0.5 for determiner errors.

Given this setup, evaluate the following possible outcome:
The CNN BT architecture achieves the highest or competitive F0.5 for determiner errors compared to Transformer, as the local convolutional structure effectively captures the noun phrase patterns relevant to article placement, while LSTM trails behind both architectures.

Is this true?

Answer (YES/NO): NO